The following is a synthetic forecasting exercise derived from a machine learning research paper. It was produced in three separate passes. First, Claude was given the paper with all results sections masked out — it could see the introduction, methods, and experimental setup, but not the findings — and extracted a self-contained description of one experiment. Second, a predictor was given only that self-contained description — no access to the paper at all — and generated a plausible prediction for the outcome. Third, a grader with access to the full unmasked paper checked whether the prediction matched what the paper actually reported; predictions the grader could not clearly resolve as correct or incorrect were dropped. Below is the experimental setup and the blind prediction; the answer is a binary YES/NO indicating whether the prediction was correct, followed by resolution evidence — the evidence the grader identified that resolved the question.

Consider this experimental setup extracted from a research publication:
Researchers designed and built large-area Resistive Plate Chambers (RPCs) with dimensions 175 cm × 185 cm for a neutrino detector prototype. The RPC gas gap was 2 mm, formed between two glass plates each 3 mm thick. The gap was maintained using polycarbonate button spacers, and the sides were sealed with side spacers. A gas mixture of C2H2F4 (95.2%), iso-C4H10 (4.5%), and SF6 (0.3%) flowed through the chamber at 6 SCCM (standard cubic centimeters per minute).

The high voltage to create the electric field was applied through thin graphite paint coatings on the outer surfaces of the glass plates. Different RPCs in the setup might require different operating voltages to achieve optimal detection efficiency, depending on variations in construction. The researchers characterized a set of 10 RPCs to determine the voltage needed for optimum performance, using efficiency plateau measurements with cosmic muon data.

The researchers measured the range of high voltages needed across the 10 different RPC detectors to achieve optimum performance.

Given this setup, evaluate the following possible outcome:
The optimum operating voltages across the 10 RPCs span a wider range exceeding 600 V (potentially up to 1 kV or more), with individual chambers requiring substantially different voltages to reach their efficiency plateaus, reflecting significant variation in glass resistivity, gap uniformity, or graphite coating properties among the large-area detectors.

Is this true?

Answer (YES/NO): NO